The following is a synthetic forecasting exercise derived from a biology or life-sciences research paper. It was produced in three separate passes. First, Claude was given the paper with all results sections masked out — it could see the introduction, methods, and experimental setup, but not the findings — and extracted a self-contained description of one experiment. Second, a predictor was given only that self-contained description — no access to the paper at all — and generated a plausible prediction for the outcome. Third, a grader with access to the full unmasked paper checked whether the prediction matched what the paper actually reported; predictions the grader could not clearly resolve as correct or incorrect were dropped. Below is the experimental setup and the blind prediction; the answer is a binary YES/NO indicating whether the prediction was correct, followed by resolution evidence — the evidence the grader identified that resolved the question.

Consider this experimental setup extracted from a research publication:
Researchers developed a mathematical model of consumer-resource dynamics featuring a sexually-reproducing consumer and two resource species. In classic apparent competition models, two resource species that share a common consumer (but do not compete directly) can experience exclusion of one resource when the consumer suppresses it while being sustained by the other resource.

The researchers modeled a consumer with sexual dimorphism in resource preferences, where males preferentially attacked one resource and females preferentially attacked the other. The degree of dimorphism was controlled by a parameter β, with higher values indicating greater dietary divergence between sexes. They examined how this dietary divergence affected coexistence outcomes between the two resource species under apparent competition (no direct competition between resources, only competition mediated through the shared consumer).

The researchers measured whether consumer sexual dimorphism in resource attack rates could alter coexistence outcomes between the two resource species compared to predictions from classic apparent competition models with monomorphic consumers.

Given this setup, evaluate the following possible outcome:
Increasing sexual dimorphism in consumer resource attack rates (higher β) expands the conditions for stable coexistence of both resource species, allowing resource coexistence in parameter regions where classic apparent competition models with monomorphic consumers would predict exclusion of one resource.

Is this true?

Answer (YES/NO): YES